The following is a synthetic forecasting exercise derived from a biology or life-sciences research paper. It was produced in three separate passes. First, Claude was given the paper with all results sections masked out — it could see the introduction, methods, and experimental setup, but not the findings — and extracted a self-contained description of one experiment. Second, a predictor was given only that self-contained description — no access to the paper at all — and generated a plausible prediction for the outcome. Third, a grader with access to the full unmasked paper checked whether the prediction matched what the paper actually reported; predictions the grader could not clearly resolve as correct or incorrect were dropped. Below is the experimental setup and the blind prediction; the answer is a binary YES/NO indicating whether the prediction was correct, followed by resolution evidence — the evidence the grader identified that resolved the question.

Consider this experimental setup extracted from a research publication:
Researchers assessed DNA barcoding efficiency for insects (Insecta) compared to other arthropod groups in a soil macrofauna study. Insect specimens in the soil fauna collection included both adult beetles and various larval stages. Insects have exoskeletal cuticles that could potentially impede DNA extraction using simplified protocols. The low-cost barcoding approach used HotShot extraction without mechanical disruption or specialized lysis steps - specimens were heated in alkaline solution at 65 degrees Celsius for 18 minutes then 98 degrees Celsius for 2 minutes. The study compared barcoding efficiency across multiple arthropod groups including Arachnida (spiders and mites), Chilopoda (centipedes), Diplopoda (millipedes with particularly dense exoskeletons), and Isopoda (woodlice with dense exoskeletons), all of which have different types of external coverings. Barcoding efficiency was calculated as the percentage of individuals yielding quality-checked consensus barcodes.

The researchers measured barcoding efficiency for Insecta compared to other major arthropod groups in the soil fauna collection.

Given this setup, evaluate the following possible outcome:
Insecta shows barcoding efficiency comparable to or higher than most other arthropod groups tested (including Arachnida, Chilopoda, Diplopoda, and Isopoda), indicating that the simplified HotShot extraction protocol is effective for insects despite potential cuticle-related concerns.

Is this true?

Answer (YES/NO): YES